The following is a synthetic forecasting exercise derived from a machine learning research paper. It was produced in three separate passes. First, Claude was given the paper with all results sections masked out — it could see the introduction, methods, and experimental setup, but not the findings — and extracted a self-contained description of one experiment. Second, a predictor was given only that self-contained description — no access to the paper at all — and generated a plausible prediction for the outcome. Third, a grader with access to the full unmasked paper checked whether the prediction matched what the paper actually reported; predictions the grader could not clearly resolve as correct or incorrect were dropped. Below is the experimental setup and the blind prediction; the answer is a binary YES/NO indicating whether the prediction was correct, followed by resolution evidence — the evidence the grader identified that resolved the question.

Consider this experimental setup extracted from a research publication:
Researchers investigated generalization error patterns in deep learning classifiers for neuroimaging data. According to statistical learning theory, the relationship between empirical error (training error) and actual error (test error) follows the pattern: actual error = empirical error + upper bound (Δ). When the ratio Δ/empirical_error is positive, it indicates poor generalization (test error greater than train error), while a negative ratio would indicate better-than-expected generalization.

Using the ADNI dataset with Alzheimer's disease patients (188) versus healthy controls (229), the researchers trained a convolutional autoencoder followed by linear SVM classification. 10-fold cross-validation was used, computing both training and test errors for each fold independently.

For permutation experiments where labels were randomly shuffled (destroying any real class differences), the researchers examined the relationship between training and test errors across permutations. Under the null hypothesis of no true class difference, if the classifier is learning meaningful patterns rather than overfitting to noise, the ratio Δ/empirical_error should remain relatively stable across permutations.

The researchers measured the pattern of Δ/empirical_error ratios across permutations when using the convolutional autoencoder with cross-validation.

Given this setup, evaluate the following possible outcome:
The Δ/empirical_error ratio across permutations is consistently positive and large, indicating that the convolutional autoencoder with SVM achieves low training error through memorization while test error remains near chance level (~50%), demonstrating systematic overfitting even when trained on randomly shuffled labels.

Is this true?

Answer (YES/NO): NO